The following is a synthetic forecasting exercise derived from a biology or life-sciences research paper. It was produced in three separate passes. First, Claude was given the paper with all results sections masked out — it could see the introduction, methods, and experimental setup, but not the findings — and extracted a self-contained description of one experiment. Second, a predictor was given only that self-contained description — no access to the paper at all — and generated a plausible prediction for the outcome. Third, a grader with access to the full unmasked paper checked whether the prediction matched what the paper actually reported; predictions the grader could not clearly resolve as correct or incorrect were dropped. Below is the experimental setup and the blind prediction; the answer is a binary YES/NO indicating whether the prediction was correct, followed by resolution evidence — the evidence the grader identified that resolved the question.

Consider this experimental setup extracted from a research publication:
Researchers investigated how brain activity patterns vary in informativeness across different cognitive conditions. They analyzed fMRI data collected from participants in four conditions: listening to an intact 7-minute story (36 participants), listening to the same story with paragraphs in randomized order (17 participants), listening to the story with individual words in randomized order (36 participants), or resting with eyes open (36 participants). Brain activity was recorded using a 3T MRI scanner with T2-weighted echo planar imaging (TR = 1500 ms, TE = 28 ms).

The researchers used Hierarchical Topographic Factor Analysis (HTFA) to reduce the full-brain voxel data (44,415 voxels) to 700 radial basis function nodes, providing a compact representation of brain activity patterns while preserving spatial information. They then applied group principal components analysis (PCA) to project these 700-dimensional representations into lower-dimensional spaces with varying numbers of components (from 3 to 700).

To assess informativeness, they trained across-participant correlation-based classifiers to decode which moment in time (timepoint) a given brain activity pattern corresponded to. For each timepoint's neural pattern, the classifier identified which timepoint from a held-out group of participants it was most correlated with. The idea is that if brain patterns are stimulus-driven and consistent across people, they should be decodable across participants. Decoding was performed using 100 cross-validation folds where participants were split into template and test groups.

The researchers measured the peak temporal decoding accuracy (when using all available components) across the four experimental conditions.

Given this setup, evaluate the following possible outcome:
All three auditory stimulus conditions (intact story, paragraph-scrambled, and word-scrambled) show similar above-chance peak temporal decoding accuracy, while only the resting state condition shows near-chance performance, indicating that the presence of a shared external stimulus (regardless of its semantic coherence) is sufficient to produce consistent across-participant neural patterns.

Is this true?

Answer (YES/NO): NO